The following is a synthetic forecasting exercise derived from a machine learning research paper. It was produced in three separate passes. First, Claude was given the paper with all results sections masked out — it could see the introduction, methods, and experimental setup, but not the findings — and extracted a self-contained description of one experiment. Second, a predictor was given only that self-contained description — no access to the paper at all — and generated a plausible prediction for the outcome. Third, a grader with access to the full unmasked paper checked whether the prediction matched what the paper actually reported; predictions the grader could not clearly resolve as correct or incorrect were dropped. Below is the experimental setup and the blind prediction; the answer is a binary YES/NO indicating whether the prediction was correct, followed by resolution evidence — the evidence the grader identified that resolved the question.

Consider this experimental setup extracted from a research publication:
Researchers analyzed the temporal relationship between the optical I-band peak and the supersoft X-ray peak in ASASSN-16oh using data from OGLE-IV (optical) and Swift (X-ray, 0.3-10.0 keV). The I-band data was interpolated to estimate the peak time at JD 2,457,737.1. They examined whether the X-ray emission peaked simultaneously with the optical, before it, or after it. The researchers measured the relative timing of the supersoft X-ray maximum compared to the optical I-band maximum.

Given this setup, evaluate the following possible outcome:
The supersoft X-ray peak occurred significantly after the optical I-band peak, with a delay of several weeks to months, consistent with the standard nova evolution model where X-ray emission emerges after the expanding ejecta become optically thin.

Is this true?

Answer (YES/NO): NO